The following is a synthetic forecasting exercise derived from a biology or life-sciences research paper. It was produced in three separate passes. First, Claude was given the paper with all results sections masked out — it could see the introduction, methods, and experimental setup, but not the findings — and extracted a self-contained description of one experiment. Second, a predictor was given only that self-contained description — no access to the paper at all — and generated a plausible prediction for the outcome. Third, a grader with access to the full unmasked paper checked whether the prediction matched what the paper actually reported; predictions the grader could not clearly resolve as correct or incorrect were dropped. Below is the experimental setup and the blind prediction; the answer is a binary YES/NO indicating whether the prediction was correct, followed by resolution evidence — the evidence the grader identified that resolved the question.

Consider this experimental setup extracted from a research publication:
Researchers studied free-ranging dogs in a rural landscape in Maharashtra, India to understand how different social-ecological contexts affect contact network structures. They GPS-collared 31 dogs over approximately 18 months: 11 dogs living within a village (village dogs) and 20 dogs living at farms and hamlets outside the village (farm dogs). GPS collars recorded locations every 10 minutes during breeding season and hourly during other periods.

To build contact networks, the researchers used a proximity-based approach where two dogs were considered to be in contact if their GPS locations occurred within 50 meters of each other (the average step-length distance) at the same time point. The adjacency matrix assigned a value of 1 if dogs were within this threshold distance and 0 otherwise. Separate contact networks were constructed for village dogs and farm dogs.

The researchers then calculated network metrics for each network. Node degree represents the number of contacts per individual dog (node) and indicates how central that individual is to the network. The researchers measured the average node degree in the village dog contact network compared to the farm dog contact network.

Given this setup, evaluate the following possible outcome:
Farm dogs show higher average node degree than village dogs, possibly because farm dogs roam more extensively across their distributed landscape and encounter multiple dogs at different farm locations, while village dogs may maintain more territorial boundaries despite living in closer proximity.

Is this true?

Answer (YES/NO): NO